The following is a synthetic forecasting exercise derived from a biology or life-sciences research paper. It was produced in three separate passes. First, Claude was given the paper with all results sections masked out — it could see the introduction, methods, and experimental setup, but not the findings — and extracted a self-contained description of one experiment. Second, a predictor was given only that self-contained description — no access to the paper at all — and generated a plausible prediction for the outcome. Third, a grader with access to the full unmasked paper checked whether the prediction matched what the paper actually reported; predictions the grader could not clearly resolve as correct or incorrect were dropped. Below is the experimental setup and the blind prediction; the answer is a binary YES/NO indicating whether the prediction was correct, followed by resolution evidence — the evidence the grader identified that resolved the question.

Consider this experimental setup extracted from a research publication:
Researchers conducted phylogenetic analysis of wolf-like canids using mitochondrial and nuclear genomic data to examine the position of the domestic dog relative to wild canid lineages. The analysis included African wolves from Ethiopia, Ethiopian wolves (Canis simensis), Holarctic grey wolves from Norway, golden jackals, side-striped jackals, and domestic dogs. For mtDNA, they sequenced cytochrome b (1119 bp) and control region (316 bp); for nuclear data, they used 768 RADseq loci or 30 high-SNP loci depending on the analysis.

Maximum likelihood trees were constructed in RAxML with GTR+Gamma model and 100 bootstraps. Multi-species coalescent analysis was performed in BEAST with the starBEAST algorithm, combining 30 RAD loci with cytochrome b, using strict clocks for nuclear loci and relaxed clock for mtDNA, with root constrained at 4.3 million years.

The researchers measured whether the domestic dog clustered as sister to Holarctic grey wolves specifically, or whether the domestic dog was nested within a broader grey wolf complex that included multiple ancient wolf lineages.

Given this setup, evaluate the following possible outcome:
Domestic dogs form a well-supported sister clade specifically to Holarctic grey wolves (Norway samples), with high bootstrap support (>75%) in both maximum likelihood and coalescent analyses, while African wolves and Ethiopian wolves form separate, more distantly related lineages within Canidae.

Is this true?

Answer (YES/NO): NO